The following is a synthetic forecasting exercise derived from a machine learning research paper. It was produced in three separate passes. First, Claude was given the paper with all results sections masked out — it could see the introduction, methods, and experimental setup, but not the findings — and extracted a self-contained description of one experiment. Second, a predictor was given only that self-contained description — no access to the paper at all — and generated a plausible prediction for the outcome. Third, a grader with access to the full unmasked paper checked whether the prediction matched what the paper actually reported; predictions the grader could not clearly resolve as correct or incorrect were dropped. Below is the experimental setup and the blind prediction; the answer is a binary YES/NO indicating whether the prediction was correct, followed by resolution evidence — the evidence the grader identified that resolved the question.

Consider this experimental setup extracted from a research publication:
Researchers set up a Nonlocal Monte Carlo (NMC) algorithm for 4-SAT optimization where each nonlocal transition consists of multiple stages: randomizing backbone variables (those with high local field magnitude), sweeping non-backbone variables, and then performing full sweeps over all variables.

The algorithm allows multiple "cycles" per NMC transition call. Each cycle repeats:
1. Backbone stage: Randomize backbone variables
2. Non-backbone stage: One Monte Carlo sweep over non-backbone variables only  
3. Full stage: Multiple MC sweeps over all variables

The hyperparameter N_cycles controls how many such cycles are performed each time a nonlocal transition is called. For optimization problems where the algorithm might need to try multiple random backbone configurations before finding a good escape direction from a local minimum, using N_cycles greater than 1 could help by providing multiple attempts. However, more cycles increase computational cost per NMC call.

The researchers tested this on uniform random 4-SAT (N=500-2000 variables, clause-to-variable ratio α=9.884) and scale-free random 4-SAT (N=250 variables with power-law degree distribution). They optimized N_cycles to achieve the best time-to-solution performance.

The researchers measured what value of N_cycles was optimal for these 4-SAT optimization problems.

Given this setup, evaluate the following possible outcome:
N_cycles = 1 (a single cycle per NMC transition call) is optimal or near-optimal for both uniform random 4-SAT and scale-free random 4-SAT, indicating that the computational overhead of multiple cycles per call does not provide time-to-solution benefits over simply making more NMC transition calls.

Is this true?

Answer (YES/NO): NO